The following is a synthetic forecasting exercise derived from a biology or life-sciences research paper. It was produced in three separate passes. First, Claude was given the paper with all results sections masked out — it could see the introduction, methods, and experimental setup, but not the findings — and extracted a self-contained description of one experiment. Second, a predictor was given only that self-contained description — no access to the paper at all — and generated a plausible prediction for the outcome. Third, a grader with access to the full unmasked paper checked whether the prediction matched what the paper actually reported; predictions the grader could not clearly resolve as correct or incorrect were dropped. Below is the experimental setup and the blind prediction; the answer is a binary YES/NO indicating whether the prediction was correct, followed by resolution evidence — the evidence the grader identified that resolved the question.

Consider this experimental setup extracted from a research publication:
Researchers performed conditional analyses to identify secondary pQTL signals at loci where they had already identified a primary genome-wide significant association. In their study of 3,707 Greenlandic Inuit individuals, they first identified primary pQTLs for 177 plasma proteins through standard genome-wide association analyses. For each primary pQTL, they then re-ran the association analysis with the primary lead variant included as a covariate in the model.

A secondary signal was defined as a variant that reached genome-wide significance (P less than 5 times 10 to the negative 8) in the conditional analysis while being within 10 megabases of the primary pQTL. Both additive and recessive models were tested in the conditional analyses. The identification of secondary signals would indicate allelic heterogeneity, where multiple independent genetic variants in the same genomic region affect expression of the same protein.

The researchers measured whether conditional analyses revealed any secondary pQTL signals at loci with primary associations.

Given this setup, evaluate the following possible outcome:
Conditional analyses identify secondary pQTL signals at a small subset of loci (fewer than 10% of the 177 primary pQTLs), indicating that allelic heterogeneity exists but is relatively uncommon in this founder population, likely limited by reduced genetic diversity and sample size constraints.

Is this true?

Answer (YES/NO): NO